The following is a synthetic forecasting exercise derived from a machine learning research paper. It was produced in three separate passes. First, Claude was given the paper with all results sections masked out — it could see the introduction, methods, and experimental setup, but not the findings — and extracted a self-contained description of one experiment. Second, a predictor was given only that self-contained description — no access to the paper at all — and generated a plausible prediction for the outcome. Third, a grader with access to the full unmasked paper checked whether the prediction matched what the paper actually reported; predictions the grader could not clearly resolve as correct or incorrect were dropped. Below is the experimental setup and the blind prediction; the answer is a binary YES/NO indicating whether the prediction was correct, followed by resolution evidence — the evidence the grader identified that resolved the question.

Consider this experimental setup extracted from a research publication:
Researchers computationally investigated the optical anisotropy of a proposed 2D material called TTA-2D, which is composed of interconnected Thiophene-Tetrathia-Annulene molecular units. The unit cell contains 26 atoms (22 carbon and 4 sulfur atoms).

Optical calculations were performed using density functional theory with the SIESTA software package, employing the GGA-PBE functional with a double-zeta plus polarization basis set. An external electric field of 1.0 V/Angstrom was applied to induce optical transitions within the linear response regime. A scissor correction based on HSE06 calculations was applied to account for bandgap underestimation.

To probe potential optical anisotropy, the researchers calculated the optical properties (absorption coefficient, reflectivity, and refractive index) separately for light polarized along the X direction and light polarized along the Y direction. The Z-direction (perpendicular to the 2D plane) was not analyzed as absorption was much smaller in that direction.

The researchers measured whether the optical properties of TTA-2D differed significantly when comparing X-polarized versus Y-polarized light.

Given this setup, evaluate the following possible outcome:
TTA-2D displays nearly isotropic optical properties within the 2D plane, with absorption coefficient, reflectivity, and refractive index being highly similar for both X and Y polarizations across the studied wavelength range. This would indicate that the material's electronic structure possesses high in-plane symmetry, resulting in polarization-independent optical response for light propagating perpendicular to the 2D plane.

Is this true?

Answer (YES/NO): NO